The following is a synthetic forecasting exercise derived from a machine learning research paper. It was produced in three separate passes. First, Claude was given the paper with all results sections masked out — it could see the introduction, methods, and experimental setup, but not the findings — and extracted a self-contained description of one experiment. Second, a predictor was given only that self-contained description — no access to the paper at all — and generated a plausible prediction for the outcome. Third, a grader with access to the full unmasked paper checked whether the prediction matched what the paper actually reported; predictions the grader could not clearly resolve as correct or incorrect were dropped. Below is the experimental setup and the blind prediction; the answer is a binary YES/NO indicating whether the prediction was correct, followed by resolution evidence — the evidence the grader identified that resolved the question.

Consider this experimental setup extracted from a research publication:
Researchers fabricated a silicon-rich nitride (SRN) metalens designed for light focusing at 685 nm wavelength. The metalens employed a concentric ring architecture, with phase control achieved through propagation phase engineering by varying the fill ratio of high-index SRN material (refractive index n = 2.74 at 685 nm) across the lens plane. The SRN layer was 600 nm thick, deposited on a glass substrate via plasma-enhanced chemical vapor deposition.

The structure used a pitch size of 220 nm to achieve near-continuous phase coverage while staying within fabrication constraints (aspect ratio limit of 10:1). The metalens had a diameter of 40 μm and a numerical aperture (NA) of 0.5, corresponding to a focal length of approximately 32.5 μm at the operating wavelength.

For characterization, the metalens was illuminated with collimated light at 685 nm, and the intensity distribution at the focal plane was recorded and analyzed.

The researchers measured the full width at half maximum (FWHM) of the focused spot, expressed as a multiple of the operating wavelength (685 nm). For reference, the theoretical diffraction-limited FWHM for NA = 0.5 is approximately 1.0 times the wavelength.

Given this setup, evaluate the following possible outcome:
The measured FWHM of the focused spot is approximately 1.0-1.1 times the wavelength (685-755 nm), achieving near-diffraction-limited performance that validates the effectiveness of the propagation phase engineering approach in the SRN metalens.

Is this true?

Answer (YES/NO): NO